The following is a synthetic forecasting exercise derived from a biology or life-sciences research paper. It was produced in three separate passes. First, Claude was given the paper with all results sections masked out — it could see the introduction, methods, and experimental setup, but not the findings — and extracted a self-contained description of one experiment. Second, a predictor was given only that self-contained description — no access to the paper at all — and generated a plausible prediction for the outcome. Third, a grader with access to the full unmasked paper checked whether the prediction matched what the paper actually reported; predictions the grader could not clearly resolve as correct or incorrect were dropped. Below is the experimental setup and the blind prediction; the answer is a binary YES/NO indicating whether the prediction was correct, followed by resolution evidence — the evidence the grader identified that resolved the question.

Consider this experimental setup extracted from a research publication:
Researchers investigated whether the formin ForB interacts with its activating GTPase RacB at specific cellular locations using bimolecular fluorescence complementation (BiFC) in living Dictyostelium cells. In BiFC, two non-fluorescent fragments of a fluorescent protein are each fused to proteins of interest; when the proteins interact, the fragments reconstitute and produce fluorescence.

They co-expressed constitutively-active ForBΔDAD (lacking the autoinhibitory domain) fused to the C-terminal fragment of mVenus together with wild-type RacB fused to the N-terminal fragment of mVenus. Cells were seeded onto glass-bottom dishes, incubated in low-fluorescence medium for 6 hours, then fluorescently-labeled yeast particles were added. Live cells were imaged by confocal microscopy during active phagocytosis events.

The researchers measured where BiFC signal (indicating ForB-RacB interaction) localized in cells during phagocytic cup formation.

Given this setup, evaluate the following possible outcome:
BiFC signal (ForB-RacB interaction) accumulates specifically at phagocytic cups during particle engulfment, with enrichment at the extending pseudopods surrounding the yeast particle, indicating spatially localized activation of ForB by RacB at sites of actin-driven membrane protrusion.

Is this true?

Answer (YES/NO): NO